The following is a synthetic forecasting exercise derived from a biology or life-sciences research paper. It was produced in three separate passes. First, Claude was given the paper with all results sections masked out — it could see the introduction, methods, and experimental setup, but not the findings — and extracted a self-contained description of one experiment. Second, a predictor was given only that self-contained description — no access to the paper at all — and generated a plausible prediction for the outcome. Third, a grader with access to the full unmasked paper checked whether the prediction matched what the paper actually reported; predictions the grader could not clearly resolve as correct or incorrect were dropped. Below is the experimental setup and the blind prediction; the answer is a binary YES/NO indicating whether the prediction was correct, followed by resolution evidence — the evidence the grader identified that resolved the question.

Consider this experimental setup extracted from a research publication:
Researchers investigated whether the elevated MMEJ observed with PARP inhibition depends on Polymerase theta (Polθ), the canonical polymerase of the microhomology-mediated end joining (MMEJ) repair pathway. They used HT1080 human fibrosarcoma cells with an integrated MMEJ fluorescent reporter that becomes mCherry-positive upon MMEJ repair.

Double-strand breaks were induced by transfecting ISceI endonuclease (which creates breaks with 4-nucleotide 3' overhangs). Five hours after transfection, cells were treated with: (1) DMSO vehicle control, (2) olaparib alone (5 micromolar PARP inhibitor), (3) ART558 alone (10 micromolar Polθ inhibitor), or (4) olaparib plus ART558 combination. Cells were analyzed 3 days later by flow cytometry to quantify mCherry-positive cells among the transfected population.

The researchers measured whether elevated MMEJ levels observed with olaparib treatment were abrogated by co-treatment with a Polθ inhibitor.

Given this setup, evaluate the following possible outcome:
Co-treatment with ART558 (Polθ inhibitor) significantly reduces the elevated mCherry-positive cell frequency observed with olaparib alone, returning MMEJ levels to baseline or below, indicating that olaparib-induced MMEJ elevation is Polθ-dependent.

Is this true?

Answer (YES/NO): YES